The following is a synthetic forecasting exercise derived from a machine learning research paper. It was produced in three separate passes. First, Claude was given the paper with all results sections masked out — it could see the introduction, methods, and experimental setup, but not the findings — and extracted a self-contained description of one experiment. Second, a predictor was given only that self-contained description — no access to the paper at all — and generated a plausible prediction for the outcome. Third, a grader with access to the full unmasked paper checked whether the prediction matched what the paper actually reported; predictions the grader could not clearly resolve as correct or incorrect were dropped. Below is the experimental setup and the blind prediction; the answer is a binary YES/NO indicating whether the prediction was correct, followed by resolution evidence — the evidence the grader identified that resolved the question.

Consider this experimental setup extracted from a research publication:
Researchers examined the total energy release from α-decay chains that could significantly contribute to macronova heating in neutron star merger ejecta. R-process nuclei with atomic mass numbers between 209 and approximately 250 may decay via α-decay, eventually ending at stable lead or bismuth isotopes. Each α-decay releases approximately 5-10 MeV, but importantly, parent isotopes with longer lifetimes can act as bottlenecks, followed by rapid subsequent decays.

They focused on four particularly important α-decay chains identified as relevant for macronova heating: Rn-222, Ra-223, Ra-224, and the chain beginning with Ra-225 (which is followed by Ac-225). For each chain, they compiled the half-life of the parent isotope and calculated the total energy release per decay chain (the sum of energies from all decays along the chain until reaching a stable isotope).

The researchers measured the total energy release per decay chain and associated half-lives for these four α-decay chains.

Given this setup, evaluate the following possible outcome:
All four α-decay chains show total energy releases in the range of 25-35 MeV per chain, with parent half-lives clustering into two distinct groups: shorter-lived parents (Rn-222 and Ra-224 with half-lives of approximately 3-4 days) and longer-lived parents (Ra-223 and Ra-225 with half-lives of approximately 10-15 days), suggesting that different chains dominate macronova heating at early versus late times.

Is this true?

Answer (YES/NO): NO